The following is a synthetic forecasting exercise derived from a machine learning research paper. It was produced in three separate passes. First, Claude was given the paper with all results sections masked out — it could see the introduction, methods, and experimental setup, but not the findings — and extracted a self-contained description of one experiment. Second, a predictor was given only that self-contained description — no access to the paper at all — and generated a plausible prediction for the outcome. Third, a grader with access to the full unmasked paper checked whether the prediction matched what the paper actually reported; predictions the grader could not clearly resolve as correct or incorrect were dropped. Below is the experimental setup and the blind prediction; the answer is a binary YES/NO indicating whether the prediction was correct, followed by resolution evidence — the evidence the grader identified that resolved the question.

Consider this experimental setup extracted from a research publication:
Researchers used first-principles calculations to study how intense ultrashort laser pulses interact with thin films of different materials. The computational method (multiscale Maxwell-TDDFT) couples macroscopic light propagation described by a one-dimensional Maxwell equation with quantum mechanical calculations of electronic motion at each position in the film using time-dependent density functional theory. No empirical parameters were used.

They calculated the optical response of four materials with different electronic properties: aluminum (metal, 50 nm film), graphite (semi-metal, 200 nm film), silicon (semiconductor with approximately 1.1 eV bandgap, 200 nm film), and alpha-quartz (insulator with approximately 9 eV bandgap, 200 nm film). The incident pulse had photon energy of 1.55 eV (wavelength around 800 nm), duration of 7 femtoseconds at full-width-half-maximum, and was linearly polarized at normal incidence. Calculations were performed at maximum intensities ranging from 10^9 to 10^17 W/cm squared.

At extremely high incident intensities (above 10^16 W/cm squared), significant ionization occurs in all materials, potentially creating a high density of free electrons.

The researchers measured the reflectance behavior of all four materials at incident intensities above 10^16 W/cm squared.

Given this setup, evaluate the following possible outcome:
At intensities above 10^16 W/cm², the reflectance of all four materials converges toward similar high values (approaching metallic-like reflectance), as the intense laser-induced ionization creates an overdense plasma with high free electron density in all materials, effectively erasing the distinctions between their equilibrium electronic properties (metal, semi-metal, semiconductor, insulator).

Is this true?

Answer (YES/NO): YES